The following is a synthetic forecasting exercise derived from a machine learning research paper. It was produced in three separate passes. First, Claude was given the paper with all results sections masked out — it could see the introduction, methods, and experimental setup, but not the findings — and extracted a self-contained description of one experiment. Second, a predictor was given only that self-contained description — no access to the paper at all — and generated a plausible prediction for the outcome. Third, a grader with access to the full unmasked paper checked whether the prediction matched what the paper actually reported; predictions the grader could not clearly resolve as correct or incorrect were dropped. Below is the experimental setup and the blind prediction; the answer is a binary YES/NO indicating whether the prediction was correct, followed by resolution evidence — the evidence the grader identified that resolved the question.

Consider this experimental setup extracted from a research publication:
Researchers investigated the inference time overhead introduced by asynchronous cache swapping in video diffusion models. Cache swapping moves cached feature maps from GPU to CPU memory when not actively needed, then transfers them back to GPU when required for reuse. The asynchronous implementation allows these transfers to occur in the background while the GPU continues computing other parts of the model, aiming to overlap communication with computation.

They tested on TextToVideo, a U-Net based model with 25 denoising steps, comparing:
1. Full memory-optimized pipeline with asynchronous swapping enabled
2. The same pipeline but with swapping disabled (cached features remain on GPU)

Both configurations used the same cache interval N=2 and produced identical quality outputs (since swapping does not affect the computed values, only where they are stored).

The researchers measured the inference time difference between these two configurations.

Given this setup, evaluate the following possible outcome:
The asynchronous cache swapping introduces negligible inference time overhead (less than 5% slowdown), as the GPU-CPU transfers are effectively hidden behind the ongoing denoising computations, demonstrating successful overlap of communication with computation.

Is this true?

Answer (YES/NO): NO